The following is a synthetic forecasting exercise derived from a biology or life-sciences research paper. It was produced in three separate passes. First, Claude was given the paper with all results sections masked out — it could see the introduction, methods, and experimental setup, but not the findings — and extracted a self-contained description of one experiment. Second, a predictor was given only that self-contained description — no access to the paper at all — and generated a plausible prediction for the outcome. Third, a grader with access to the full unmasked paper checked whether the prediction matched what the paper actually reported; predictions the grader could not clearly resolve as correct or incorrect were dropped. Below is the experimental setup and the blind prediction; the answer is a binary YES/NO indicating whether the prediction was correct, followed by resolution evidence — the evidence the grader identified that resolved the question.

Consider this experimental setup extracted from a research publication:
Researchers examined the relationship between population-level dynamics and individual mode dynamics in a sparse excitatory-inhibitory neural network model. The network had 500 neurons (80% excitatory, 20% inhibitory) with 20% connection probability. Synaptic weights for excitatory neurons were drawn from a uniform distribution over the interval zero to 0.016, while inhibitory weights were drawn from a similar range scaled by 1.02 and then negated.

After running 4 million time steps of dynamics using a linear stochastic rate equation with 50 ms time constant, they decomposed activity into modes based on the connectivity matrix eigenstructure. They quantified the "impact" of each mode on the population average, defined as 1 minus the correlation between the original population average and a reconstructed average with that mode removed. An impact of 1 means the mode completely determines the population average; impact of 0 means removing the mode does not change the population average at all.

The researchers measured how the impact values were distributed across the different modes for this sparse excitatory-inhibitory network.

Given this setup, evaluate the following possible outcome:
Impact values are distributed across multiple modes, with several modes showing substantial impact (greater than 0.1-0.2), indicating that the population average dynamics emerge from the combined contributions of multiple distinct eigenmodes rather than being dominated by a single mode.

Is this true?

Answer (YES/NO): NO